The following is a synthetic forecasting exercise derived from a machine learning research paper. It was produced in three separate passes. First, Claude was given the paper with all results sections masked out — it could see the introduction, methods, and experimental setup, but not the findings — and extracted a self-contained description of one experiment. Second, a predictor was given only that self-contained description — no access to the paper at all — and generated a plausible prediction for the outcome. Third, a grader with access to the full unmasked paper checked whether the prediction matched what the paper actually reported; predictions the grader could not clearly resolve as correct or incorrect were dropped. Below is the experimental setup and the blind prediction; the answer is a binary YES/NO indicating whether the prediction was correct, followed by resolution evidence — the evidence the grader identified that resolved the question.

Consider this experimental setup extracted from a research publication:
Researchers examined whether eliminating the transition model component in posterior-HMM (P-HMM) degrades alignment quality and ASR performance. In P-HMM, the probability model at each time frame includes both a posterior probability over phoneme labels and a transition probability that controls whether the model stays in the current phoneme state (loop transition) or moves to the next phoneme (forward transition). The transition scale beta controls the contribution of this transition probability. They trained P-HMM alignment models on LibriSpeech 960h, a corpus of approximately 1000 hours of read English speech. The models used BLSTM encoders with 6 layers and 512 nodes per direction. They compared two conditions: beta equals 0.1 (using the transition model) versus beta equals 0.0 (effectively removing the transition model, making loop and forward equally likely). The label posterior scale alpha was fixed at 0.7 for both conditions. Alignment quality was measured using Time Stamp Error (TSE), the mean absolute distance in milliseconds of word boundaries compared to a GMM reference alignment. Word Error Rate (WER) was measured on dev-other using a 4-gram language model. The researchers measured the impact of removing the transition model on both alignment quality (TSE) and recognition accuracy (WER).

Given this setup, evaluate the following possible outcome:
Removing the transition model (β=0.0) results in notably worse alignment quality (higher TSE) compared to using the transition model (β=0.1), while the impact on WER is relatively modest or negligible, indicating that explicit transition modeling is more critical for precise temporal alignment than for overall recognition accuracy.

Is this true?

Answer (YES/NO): YES